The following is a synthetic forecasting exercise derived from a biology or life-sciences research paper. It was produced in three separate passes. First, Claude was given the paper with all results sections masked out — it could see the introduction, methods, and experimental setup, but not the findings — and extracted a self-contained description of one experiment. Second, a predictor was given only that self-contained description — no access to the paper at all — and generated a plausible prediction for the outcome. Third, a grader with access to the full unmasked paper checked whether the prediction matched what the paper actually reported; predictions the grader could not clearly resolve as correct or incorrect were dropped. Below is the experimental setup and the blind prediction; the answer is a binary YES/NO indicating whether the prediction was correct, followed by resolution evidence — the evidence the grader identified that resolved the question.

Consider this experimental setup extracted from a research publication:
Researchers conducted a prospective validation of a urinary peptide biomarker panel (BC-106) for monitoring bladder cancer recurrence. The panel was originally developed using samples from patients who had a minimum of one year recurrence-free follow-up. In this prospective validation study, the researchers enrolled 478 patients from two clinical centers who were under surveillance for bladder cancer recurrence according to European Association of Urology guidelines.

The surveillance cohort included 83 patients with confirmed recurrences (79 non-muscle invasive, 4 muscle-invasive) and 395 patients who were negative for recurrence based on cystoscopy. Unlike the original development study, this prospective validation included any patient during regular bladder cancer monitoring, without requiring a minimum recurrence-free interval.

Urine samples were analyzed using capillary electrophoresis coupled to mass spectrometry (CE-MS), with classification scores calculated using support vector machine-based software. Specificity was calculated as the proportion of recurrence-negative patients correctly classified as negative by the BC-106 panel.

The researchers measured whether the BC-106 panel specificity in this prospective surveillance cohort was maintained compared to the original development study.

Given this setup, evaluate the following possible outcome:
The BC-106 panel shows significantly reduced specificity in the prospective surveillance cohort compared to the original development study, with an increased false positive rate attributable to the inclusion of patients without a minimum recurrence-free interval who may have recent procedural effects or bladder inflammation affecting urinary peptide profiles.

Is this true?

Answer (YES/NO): YES